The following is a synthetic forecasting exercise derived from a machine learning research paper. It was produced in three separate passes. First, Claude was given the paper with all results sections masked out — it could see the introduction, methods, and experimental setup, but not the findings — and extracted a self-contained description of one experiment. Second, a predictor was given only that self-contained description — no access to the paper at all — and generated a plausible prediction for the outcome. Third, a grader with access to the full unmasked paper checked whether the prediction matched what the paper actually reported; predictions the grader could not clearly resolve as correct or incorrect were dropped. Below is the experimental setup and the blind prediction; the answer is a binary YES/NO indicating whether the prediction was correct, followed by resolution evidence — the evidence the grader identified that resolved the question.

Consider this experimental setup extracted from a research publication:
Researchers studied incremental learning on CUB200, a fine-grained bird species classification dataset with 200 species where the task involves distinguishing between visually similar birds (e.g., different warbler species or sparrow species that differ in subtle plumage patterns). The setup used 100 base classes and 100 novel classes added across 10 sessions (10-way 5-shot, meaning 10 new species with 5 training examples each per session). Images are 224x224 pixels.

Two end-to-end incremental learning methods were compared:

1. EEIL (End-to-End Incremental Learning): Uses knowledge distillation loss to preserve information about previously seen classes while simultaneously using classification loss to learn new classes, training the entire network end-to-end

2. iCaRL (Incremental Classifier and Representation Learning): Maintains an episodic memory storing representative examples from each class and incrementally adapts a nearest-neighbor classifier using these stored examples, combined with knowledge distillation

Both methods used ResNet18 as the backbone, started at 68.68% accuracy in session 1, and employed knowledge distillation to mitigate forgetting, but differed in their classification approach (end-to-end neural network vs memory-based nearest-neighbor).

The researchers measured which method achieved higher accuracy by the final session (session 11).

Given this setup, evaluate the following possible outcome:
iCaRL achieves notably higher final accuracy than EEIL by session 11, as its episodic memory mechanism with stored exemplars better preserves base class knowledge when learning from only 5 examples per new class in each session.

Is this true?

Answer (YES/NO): NO